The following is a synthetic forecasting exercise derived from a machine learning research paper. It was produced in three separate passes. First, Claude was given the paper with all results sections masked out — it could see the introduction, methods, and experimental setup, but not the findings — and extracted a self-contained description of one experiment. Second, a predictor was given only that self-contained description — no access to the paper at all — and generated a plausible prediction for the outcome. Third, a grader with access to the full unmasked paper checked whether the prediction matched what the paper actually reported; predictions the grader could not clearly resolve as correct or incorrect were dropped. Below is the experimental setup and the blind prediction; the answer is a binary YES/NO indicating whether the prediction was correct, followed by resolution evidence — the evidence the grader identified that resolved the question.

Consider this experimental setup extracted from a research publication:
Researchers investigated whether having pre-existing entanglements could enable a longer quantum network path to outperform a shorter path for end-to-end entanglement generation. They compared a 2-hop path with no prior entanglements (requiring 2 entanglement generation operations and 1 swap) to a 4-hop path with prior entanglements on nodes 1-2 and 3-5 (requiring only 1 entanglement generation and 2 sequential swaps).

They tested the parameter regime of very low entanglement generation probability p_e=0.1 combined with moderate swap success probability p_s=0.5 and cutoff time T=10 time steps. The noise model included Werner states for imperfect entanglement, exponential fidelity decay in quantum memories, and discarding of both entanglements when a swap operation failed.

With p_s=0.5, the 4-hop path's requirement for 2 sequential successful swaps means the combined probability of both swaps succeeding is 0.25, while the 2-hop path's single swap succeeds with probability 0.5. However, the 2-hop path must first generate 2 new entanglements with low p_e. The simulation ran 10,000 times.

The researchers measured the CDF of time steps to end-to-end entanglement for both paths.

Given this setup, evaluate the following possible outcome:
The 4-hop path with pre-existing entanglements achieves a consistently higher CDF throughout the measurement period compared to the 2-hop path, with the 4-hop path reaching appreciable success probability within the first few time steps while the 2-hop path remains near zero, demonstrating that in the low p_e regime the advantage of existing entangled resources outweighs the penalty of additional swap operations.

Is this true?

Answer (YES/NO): NO